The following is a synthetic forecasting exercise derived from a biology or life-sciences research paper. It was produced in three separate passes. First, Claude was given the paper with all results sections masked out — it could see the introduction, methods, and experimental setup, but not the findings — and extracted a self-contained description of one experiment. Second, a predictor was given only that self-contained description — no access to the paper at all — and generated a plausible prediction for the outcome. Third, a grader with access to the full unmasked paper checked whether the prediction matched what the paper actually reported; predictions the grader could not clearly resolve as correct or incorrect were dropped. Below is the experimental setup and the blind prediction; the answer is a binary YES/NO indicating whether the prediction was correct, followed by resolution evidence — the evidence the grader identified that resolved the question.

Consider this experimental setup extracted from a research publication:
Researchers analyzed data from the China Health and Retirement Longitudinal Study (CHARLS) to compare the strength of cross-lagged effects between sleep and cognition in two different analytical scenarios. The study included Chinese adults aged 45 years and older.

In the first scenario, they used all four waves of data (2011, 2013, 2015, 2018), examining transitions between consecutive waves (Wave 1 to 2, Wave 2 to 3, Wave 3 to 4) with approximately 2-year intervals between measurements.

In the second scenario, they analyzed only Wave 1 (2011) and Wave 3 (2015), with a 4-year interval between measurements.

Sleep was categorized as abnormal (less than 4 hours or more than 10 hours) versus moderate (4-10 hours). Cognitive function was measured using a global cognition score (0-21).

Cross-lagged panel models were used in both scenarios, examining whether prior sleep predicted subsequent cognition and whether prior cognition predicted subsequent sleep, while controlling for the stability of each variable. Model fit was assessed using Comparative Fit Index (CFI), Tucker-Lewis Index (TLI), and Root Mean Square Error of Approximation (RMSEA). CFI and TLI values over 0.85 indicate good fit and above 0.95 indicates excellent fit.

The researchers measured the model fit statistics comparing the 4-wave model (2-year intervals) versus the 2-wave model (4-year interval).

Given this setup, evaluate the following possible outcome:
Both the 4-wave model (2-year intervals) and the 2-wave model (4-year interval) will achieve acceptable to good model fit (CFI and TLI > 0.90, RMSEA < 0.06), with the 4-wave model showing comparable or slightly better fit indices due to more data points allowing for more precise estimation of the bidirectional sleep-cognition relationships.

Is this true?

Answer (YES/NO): NO